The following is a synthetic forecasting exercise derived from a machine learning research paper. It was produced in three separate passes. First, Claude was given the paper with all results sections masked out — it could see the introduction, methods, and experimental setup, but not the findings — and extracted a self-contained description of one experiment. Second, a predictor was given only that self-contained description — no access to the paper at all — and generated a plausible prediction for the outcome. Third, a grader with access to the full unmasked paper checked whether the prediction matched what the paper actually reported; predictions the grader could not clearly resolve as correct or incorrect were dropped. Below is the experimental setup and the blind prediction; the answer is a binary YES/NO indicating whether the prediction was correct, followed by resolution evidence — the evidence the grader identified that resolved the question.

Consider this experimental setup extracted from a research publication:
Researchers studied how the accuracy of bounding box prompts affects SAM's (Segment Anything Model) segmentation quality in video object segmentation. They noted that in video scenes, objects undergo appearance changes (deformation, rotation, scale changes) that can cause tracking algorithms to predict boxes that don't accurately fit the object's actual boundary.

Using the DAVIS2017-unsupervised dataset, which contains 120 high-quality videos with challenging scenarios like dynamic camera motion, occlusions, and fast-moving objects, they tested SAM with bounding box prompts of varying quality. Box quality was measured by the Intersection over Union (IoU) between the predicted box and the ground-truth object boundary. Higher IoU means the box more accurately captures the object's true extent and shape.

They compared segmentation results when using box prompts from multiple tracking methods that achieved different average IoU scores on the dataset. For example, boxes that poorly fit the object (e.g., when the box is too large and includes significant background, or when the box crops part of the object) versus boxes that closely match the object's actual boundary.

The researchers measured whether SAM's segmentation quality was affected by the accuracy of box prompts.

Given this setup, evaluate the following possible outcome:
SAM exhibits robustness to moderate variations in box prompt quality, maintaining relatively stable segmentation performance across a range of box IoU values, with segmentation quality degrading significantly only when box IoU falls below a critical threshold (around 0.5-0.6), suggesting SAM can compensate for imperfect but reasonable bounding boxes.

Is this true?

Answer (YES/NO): NO